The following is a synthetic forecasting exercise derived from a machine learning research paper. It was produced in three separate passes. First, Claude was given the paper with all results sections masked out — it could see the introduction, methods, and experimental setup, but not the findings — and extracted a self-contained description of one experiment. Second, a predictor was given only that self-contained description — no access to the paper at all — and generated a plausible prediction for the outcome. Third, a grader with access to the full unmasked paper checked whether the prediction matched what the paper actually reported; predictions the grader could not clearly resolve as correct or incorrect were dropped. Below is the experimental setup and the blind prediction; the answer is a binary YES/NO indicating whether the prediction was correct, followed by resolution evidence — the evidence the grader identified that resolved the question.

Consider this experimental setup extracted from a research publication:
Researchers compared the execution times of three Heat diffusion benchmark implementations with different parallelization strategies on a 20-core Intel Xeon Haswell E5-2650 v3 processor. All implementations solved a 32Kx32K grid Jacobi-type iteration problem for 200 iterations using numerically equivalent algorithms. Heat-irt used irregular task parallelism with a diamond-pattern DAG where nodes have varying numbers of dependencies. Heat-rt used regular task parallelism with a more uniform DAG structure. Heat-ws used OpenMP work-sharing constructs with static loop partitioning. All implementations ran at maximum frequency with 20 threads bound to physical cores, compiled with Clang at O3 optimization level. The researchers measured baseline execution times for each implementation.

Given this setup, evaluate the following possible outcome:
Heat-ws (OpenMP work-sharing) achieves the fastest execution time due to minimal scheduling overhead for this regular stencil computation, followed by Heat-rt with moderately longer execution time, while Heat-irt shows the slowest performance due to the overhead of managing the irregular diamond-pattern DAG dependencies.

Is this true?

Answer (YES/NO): YES